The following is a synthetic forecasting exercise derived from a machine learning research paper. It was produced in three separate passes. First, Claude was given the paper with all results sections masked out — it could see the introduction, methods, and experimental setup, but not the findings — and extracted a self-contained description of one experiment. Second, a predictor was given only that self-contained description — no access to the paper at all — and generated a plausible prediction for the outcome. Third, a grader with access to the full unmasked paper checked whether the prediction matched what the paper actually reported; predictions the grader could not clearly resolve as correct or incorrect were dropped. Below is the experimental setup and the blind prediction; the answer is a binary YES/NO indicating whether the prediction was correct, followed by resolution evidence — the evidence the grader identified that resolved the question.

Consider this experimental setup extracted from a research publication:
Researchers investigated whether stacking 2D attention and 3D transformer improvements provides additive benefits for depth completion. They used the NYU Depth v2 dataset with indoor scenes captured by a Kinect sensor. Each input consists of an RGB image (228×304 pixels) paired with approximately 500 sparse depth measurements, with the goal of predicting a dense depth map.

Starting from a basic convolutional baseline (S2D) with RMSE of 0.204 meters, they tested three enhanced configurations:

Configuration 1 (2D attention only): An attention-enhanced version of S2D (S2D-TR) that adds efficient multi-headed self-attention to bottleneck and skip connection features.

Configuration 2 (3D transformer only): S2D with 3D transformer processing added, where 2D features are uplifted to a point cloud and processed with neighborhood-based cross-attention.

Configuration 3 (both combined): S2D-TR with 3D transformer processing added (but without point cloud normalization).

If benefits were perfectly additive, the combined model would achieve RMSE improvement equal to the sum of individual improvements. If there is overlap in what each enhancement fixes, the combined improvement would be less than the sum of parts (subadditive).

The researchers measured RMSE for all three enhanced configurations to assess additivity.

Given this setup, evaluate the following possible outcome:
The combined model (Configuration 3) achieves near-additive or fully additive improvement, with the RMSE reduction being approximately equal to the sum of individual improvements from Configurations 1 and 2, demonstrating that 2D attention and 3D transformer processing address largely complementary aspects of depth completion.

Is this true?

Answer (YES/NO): NO